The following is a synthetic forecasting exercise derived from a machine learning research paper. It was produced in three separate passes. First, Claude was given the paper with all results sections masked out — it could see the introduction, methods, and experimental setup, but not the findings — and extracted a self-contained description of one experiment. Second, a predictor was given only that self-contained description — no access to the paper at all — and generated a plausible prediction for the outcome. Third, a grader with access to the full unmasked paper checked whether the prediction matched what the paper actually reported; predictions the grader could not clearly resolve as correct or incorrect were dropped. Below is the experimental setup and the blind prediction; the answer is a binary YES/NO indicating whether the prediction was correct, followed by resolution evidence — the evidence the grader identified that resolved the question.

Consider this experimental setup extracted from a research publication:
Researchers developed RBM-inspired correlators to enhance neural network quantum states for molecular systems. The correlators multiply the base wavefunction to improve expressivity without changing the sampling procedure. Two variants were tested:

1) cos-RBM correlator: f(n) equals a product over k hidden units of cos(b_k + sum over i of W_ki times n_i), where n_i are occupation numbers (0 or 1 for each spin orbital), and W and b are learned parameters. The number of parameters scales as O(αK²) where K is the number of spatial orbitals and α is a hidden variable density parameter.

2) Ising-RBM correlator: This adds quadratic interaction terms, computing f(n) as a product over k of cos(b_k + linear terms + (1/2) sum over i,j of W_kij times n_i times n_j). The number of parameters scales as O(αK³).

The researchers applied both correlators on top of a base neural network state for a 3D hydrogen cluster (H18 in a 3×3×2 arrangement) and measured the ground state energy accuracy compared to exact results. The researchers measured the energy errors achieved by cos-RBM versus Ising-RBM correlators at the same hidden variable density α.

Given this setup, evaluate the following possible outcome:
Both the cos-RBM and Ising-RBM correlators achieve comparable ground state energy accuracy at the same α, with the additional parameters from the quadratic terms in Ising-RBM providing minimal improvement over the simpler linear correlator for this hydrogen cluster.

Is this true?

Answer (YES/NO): NO